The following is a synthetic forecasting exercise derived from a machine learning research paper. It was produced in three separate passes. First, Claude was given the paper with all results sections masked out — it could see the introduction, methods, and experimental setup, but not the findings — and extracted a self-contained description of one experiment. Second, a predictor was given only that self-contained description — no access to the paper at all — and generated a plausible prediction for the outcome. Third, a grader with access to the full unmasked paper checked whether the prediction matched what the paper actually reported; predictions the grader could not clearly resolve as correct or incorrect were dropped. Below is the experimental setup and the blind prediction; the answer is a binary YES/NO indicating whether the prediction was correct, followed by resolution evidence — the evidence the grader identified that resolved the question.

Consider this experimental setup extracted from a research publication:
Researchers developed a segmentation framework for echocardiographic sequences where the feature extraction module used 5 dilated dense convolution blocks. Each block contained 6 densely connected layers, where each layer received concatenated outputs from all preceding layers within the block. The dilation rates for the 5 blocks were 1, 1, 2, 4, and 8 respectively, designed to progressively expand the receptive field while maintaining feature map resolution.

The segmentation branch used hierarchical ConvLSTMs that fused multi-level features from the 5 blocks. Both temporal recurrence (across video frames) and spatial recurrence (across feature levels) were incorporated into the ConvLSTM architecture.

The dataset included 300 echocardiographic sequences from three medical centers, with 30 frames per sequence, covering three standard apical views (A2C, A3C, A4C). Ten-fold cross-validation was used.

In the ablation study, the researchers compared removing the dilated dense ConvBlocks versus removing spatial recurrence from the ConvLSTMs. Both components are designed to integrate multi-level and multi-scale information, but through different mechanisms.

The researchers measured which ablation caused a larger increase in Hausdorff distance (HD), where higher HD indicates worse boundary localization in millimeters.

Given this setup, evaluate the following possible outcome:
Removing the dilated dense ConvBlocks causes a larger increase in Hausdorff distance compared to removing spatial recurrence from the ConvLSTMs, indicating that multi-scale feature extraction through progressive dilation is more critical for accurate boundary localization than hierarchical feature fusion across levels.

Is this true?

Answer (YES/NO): YES